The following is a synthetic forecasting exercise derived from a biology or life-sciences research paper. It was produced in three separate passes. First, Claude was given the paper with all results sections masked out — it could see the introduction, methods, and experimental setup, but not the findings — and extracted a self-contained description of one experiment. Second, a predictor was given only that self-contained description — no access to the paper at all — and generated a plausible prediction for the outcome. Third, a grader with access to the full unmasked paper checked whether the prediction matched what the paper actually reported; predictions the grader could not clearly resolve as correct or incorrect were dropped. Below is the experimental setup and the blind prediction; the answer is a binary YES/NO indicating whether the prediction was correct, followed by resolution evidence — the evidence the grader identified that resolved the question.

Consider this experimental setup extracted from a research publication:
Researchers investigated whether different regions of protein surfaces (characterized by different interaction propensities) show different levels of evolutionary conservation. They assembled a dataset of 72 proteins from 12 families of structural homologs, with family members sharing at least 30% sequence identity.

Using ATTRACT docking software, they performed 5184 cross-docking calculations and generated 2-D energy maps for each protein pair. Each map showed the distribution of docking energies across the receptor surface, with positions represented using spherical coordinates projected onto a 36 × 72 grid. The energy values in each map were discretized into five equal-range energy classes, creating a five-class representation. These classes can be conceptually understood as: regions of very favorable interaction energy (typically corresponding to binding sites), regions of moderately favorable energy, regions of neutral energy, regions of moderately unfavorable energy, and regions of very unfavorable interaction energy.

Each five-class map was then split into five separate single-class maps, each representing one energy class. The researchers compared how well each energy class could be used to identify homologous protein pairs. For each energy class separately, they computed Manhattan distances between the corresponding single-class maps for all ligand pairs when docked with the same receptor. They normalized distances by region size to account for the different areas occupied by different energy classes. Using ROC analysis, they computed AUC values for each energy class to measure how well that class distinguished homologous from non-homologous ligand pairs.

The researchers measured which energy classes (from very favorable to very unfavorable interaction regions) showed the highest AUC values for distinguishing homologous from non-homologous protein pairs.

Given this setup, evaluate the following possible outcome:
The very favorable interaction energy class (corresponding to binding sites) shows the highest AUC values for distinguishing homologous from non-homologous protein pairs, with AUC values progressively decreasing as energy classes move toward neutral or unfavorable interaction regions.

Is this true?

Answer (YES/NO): NO